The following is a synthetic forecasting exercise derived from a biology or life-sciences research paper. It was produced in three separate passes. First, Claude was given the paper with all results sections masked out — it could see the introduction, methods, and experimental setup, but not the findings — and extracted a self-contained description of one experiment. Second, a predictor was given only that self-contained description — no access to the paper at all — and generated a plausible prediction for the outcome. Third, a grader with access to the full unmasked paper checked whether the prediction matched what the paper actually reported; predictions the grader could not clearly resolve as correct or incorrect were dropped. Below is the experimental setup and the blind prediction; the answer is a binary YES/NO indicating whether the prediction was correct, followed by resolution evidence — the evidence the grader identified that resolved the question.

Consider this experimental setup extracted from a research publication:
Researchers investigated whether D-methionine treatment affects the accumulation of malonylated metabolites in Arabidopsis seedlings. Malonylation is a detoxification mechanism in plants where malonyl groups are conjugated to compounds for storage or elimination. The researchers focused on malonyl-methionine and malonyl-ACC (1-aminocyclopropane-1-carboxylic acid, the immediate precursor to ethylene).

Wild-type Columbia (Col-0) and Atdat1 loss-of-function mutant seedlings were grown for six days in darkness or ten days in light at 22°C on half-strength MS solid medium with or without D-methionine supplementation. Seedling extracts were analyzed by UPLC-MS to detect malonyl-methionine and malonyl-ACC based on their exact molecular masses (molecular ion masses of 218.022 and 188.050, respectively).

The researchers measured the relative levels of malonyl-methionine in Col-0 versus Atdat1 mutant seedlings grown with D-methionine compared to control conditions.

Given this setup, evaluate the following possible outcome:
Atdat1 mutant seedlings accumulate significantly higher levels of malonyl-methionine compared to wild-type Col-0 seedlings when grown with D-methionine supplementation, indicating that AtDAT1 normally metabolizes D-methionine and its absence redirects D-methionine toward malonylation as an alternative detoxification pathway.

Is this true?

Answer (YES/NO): YES